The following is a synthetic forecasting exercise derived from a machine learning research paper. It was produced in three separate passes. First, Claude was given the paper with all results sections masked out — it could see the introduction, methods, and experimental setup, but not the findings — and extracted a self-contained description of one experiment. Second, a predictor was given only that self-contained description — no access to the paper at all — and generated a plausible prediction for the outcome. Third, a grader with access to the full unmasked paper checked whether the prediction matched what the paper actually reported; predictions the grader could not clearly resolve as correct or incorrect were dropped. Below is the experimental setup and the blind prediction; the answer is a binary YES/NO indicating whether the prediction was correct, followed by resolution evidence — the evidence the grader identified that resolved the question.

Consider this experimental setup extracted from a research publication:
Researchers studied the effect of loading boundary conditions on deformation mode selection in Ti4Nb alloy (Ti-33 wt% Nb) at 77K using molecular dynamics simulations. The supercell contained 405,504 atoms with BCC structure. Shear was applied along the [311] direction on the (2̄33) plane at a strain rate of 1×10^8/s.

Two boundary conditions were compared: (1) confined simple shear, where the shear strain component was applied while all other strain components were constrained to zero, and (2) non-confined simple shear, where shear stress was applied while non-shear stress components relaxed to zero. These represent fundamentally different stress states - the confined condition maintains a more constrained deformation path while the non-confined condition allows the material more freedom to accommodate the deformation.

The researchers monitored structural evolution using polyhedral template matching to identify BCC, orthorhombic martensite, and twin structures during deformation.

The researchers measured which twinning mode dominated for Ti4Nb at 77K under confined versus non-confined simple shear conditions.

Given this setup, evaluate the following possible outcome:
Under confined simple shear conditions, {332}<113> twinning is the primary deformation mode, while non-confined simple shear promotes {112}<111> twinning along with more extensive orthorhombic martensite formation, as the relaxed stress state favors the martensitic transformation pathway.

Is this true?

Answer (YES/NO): NO